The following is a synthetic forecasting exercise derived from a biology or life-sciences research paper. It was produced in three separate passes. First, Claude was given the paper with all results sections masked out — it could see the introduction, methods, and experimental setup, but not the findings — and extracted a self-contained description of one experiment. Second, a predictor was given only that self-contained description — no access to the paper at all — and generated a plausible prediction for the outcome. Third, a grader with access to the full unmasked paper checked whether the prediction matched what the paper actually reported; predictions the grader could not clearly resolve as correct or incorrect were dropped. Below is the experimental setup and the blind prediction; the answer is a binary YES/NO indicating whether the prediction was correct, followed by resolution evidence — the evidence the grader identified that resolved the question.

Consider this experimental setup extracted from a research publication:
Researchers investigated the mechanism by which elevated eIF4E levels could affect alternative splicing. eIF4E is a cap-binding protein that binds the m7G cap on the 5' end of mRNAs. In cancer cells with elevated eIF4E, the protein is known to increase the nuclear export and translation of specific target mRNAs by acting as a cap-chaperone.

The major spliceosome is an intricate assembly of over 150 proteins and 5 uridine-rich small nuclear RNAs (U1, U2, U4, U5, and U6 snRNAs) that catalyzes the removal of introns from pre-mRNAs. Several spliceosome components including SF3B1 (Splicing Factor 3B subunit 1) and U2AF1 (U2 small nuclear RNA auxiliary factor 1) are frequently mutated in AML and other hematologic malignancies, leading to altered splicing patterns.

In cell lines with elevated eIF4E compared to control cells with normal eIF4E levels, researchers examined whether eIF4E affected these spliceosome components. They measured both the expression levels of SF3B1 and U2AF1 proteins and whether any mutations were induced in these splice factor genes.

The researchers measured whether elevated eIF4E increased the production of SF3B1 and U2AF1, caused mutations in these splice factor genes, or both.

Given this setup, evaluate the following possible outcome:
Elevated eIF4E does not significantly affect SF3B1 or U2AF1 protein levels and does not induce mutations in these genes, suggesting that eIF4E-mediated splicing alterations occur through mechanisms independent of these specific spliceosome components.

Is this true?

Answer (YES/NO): NO